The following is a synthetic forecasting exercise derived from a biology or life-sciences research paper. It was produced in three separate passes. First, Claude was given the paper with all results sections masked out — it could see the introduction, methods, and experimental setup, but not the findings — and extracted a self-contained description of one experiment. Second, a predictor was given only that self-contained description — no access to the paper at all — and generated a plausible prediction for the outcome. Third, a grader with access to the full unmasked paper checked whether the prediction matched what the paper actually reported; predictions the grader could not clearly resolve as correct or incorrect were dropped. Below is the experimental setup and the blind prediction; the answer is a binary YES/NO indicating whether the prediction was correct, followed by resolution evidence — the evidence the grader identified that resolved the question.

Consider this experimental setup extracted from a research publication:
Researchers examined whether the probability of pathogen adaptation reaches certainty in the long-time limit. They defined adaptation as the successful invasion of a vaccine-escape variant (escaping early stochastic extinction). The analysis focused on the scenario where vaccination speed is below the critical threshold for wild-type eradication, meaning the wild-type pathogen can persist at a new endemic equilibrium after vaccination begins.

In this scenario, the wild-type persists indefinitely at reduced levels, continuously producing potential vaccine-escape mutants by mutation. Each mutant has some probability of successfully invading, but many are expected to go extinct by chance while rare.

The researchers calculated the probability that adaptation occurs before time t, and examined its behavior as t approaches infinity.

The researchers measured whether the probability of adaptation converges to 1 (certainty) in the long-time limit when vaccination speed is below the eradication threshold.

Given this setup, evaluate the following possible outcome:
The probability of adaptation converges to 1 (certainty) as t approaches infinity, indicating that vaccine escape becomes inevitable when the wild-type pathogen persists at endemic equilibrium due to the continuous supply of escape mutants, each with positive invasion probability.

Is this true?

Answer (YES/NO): YES